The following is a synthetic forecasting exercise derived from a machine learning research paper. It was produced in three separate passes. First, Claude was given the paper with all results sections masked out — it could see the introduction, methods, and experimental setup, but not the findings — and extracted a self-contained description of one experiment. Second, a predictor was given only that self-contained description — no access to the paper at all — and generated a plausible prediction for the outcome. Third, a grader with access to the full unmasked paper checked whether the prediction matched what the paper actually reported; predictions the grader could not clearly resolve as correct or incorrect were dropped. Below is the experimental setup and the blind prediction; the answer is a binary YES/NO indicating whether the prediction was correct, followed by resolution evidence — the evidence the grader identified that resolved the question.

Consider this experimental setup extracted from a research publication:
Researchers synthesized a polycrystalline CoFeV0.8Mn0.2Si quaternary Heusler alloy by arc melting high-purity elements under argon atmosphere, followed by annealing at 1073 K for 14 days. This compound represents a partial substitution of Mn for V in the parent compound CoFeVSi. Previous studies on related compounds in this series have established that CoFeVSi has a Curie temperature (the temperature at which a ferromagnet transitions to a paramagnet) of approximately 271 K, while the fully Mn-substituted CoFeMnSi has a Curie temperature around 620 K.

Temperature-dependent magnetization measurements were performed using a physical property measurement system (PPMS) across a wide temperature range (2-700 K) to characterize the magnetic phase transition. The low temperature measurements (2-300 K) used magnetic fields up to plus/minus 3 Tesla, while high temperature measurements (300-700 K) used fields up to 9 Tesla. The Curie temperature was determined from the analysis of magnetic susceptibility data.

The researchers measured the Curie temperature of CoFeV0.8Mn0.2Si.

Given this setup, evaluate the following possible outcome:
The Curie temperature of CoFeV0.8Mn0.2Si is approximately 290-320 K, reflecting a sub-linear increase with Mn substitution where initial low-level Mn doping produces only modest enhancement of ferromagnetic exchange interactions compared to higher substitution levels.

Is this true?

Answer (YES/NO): NO